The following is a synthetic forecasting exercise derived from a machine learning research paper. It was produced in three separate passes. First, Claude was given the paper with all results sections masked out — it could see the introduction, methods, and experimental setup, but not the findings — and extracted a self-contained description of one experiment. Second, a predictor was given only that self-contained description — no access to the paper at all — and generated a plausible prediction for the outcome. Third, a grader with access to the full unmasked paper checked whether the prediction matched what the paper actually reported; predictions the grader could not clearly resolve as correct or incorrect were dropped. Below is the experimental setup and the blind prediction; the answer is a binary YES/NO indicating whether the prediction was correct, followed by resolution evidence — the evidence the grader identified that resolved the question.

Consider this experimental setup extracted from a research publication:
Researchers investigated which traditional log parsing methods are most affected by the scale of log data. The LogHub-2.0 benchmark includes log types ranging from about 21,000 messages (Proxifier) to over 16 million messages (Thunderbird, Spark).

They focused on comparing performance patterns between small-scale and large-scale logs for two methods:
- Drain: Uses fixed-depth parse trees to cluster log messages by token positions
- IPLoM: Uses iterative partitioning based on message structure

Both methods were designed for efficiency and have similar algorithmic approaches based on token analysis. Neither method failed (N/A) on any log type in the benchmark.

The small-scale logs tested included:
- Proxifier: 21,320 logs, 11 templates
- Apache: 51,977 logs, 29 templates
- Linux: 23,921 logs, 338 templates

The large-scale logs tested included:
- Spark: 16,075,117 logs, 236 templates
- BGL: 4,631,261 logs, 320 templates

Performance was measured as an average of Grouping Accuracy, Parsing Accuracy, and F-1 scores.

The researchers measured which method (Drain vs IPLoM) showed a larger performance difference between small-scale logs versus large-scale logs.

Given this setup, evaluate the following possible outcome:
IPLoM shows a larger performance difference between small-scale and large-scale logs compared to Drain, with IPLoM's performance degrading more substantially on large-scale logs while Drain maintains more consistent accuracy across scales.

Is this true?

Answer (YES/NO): NO